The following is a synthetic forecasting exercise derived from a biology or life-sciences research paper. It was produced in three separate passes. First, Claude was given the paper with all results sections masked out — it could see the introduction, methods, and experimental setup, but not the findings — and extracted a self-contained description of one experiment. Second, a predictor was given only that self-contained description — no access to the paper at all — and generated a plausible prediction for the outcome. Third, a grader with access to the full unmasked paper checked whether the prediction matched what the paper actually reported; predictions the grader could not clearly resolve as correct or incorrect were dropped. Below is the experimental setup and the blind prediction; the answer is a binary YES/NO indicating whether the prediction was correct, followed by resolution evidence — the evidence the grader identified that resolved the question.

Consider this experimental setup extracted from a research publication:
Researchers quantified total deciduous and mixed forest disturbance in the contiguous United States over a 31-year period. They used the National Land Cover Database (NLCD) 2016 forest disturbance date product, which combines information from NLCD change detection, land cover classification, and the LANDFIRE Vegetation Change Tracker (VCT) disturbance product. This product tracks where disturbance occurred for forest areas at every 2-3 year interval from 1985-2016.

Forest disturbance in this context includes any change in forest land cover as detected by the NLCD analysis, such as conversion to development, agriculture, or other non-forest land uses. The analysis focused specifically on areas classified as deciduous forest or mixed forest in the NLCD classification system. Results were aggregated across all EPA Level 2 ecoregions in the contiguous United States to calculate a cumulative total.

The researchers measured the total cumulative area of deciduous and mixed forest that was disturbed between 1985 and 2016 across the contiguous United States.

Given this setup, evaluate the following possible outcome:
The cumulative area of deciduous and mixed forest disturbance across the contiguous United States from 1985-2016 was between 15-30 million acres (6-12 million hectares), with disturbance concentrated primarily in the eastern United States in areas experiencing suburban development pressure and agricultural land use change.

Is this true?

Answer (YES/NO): NO